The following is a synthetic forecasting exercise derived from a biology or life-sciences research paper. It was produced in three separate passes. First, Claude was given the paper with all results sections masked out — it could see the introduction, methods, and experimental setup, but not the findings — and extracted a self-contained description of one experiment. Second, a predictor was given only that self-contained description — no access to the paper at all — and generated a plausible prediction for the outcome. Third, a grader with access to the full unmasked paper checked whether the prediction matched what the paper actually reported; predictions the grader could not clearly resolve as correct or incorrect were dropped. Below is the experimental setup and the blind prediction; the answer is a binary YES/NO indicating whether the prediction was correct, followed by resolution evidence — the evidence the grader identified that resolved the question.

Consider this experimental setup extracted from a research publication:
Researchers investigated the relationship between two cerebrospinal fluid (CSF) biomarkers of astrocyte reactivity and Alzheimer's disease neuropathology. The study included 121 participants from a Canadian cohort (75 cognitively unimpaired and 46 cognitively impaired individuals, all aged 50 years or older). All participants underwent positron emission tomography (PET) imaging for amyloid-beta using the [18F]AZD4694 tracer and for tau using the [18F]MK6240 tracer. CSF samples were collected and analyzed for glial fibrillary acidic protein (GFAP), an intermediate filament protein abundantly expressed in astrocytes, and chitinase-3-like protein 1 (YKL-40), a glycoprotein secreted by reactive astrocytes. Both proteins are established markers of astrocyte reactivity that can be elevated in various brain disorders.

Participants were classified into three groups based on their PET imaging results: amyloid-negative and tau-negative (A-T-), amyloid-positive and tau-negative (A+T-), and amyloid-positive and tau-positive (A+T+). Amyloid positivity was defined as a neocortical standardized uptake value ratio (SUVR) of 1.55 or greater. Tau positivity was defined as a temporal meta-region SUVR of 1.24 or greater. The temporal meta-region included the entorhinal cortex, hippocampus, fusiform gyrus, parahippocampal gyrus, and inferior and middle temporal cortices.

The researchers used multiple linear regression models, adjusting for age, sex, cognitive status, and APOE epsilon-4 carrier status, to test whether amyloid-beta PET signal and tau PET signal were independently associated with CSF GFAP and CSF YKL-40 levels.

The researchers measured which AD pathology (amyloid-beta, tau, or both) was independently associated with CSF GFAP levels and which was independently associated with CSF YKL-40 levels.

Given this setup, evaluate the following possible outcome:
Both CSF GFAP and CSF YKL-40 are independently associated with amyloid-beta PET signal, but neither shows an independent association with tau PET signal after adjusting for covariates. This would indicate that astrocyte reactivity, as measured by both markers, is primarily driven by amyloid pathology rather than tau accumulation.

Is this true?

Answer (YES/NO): NO